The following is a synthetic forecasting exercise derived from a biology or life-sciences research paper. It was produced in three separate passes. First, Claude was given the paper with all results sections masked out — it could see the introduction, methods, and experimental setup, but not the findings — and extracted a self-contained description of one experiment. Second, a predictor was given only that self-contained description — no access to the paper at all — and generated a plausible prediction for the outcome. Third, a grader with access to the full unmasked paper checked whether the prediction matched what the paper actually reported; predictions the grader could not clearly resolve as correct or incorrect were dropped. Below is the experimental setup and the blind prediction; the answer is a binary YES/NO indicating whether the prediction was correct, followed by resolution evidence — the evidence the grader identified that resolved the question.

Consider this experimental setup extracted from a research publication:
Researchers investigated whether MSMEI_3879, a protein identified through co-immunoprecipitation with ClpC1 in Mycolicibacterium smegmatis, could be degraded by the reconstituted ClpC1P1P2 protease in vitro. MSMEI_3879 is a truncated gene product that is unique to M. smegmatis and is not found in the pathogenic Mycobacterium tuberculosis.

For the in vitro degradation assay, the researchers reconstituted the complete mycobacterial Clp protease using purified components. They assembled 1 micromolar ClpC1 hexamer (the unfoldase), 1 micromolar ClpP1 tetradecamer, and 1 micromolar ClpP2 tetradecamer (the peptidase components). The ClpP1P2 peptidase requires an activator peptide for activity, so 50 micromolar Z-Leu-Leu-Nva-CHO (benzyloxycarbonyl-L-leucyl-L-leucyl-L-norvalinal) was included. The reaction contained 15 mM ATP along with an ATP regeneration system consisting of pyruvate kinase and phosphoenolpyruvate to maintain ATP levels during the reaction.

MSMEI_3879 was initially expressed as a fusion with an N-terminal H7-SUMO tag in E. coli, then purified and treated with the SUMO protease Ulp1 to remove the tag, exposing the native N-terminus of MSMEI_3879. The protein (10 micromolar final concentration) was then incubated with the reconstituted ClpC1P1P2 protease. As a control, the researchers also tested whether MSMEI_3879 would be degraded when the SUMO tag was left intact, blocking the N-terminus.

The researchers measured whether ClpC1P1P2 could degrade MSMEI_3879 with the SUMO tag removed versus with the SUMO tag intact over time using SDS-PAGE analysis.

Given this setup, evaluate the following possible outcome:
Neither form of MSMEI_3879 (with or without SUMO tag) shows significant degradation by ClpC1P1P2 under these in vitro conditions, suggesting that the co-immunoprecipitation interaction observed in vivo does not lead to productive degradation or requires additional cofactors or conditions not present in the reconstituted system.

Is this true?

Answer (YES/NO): NO